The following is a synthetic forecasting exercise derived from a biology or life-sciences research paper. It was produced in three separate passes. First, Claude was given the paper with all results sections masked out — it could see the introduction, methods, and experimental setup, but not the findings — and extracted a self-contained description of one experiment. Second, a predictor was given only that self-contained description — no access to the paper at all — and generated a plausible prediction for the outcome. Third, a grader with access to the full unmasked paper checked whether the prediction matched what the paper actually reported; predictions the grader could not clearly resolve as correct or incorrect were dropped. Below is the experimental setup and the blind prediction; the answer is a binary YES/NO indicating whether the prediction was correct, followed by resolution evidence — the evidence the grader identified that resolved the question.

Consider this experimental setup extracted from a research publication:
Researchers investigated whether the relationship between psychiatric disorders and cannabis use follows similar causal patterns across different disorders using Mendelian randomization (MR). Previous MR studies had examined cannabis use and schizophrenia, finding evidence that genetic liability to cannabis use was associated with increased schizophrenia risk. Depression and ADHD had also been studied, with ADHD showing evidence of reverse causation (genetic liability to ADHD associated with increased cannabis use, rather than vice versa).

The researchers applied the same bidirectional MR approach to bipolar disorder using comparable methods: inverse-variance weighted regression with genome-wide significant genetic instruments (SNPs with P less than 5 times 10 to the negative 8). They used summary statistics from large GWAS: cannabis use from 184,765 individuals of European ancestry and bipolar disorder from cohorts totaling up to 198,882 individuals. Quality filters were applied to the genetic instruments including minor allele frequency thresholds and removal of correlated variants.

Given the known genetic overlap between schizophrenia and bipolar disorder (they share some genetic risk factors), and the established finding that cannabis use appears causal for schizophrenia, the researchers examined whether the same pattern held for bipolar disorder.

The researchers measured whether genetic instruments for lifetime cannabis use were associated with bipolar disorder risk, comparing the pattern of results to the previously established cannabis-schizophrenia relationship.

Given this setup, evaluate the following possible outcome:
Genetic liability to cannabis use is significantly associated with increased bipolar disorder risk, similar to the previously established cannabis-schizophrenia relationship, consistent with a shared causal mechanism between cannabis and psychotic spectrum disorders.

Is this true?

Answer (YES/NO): NO